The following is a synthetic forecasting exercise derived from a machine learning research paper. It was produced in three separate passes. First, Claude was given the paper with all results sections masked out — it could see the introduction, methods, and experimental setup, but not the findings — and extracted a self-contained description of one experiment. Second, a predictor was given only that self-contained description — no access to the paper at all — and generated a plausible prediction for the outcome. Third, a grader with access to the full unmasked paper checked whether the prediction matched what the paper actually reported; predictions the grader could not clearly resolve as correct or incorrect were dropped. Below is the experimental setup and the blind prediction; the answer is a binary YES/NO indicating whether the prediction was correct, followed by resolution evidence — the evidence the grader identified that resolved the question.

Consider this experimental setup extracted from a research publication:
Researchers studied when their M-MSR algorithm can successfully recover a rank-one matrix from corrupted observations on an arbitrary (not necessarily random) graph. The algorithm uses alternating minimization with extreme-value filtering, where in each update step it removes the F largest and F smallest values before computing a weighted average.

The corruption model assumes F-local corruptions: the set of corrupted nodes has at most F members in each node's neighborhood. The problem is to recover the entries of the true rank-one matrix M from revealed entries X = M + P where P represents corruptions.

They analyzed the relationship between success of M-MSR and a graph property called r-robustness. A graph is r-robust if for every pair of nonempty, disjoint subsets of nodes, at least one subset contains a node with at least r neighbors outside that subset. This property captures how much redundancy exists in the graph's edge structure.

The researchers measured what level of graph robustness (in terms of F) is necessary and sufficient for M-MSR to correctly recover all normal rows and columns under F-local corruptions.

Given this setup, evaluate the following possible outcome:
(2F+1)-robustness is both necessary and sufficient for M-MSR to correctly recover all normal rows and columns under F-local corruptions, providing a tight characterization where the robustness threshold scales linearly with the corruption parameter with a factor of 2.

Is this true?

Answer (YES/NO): YES